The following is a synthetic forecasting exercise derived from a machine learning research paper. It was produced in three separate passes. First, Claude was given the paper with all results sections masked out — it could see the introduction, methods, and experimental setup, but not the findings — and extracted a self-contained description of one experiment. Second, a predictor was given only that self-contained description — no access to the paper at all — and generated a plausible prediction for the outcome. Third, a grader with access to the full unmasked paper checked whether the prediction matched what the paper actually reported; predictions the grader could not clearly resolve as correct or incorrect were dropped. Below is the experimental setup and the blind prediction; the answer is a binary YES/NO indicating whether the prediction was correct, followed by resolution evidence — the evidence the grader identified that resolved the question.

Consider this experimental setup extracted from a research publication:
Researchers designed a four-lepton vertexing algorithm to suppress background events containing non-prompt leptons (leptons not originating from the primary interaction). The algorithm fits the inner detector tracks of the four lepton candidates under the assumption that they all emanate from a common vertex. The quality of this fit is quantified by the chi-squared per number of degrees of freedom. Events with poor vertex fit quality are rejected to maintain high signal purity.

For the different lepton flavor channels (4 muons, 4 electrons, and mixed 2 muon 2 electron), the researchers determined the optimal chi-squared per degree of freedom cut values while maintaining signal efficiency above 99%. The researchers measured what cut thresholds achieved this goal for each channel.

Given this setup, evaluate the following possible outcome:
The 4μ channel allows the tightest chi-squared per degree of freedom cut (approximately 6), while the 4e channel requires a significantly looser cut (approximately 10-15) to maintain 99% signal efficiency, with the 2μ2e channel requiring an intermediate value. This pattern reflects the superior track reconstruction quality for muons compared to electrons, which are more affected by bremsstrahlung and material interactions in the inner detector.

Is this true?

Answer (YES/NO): NO